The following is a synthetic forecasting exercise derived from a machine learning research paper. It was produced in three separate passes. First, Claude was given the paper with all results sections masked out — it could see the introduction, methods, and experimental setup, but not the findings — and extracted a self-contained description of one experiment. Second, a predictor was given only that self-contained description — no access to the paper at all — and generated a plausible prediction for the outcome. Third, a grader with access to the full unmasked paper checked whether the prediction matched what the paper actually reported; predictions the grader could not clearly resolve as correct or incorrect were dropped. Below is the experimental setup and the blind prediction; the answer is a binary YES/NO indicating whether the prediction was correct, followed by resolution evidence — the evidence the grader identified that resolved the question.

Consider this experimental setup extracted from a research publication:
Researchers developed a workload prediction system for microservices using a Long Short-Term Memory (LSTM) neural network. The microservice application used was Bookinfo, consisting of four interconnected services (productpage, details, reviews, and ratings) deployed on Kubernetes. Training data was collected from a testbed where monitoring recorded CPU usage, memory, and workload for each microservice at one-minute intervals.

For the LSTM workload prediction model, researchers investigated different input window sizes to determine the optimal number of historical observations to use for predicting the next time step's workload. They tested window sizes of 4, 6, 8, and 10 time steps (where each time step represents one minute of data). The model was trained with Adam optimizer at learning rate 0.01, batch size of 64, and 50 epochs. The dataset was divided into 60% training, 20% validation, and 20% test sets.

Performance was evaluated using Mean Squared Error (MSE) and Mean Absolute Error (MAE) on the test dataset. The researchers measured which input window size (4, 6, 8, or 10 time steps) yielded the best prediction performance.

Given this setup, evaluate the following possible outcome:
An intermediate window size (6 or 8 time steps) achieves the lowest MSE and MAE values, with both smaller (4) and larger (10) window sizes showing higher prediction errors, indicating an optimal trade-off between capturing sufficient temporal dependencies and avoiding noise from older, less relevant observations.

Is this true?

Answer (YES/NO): NO